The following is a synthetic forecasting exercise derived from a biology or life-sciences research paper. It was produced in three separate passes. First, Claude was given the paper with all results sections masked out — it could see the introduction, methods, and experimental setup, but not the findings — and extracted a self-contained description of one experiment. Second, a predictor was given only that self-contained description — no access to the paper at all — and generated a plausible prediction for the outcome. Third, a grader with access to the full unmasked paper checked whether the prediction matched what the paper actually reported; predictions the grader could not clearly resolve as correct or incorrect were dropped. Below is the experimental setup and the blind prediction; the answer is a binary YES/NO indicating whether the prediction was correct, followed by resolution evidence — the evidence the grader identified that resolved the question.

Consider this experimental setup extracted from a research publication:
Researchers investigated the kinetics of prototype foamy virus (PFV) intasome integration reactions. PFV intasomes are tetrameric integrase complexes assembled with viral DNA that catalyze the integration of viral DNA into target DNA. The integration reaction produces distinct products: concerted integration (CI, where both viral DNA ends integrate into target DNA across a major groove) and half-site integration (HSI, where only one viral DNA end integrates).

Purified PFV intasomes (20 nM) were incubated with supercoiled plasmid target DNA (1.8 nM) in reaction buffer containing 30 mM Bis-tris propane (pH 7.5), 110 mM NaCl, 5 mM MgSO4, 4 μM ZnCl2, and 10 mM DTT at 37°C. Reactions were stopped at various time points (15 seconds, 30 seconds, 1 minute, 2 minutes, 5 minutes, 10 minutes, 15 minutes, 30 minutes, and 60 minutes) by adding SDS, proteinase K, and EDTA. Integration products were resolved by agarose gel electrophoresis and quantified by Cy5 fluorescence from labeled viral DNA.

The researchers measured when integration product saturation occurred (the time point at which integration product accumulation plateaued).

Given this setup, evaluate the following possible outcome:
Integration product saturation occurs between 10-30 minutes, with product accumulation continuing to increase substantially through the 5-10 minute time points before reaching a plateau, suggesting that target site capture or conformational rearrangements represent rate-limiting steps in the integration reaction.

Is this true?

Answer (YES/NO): NO